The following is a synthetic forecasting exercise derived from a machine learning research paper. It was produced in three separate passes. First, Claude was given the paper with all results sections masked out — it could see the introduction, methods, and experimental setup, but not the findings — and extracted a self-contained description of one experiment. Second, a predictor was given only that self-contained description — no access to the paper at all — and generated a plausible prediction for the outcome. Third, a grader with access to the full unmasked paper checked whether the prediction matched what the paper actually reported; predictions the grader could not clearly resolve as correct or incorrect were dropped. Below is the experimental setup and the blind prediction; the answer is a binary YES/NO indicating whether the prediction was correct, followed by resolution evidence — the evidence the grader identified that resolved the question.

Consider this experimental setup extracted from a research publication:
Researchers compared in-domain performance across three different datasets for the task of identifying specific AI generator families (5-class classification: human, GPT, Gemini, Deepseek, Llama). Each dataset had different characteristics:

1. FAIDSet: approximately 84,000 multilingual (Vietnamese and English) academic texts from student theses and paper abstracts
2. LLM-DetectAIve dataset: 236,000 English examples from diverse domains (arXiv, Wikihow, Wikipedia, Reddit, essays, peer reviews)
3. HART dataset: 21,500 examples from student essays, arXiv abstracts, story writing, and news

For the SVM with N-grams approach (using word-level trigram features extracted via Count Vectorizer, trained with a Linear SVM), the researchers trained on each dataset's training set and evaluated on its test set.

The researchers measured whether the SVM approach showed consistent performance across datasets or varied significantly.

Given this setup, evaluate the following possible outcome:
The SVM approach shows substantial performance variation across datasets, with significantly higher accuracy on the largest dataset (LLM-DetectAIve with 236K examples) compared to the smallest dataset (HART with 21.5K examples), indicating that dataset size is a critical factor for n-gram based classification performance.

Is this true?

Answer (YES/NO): NO